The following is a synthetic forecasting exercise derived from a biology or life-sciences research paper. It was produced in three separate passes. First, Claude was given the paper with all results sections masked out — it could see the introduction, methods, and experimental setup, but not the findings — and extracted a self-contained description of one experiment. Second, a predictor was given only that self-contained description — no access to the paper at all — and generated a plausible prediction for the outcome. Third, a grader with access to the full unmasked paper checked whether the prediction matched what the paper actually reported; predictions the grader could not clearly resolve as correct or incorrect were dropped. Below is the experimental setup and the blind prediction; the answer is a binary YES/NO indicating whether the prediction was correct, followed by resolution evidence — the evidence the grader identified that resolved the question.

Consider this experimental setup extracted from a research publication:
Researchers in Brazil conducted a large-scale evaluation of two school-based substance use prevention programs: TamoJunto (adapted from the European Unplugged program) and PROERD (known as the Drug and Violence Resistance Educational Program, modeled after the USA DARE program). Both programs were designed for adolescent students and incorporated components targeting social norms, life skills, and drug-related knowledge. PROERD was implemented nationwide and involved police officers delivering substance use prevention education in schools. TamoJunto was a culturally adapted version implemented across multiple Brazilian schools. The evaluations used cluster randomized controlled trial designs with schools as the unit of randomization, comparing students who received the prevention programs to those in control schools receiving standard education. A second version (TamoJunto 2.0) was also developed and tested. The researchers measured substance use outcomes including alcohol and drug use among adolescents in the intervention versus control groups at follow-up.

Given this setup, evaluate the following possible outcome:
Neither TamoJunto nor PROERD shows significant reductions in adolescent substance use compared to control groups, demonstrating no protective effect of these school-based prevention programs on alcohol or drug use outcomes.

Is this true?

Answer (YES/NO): YES